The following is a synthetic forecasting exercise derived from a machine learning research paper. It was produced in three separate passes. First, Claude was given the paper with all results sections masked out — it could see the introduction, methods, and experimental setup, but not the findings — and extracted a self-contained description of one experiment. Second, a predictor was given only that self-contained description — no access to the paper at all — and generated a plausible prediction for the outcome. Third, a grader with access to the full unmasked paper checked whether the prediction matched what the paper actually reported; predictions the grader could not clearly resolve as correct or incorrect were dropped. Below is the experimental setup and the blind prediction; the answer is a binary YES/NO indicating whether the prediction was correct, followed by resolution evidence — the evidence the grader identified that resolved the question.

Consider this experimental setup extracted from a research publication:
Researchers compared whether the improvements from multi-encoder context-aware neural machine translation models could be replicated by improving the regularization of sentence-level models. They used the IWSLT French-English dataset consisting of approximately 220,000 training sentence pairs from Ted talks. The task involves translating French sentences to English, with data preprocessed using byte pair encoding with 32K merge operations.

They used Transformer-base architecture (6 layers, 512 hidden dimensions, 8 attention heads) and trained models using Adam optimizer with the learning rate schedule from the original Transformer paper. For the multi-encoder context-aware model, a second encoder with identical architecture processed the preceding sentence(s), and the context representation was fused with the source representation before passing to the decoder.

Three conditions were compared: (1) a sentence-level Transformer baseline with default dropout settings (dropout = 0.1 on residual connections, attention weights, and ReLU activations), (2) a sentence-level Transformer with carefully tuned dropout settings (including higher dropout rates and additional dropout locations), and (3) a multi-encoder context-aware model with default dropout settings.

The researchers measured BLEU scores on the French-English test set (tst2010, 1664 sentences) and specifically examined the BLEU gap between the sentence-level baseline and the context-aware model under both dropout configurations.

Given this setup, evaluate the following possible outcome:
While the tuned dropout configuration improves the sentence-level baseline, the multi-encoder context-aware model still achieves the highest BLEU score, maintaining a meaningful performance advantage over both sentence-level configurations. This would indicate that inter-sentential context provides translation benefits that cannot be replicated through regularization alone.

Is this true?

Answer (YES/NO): NO